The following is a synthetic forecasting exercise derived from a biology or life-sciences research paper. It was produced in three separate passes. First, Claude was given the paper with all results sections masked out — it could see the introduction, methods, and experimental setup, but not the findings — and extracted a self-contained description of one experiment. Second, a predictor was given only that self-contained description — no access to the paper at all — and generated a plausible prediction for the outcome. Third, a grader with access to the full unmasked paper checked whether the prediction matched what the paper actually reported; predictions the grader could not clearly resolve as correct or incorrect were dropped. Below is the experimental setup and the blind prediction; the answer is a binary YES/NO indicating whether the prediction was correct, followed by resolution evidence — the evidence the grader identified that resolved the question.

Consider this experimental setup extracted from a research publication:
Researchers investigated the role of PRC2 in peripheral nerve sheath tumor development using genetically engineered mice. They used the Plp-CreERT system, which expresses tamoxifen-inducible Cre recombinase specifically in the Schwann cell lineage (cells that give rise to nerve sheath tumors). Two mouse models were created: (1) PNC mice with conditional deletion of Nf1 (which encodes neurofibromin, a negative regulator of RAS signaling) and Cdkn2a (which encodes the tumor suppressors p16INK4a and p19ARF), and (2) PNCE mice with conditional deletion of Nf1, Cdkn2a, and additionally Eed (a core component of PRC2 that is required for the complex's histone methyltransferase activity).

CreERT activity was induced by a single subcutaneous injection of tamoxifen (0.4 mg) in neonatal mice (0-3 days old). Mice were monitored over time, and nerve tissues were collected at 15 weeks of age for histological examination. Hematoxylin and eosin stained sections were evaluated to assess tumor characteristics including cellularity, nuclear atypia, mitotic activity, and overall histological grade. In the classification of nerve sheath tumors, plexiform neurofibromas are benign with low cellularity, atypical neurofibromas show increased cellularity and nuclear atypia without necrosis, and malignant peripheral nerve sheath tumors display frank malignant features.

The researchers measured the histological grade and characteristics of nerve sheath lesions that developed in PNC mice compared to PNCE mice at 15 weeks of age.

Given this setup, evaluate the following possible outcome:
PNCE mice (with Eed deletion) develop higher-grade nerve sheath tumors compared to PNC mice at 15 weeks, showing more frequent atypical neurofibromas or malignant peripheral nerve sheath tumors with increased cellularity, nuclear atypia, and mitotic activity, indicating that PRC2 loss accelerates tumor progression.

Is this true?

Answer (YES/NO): YES